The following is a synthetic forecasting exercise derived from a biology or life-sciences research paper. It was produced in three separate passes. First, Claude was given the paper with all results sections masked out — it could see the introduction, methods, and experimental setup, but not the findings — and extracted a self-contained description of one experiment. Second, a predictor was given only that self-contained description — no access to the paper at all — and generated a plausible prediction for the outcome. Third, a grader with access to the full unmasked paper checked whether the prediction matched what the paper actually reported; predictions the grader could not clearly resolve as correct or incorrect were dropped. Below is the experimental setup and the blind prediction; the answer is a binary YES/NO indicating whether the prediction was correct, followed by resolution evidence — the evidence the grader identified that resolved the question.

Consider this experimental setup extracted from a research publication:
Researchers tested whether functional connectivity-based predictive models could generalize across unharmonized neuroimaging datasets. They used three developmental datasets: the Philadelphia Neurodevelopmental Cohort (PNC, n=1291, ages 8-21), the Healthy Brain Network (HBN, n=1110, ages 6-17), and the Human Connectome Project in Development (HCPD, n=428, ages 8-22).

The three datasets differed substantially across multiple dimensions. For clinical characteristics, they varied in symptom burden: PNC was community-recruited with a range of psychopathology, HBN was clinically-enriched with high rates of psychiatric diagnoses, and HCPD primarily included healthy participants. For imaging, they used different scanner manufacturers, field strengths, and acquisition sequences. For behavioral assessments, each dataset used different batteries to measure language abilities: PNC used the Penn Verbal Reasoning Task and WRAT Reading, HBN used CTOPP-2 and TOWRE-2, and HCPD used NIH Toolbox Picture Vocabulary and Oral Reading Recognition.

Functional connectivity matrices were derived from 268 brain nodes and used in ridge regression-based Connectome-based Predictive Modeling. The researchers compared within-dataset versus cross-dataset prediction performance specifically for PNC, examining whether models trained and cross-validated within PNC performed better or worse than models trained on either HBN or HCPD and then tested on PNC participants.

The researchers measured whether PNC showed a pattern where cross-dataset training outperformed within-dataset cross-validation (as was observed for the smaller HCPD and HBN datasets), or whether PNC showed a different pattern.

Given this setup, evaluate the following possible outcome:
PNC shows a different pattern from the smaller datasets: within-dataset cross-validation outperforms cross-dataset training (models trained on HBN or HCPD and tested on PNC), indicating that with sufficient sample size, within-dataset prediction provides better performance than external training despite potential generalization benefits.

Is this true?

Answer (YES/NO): YES